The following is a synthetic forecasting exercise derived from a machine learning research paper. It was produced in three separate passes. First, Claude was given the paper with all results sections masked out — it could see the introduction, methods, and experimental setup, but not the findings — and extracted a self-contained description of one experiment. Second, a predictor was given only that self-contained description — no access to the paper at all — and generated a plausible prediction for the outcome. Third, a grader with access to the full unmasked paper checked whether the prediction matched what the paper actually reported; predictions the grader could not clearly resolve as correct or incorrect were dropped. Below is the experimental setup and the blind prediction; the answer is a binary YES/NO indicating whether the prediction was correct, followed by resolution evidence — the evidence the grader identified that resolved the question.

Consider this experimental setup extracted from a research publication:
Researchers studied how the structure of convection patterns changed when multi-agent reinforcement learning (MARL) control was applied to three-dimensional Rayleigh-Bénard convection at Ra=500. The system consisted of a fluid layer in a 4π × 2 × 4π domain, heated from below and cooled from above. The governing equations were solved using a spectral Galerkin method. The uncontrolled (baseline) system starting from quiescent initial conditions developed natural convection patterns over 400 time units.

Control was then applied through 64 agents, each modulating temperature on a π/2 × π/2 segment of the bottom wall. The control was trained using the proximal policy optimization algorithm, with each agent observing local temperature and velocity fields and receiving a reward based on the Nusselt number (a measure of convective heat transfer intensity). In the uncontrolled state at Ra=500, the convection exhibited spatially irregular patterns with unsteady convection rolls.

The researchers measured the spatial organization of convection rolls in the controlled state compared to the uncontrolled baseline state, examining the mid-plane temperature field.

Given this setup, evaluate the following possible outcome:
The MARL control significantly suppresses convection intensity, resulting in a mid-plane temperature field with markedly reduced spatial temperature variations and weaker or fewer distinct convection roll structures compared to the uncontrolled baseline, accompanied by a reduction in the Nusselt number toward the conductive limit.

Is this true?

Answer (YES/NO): NO